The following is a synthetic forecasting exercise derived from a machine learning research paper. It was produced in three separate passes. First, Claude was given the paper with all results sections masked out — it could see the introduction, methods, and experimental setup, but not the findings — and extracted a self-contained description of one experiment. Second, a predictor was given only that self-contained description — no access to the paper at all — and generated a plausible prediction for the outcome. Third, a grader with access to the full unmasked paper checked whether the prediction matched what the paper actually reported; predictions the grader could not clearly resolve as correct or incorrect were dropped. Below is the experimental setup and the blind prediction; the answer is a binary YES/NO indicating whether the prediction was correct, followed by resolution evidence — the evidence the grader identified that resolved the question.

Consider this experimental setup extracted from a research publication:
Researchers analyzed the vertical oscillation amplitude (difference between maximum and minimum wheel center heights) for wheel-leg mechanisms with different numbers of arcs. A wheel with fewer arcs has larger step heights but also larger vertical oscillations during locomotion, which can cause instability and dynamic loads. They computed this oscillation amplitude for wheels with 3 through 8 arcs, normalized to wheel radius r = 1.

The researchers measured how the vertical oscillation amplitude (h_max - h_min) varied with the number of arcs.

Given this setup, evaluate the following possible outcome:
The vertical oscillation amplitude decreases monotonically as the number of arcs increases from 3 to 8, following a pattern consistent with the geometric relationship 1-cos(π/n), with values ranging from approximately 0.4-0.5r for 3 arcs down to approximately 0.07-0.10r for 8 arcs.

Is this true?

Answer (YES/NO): NO